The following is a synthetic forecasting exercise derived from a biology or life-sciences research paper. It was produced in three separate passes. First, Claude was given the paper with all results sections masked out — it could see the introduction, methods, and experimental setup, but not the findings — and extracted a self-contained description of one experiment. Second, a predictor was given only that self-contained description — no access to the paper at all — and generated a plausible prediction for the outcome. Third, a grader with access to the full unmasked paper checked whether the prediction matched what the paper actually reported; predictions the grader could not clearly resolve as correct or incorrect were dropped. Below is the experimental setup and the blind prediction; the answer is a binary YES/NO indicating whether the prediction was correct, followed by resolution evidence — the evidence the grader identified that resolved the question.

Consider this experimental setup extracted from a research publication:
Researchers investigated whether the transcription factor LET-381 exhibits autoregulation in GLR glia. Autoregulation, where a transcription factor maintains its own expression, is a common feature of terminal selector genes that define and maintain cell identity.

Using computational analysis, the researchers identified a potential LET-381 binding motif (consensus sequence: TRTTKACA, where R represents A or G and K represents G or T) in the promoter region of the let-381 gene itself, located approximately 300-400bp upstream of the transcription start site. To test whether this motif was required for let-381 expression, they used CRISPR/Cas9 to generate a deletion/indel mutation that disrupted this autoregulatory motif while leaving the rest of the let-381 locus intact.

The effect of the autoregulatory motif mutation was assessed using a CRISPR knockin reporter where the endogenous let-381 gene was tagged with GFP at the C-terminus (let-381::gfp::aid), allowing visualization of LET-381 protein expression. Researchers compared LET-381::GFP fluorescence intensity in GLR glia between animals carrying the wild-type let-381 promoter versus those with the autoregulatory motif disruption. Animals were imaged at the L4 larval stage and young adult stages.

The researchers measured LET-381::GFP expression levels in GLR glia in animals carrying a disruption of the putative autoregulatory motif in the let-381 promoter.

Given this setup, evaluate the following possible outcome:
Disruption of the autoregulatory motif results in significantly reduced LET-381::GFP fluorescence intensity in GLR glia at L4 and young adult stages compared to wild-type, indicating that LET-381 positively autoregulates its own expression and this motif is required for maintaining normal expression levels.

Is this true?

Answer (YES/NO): YES